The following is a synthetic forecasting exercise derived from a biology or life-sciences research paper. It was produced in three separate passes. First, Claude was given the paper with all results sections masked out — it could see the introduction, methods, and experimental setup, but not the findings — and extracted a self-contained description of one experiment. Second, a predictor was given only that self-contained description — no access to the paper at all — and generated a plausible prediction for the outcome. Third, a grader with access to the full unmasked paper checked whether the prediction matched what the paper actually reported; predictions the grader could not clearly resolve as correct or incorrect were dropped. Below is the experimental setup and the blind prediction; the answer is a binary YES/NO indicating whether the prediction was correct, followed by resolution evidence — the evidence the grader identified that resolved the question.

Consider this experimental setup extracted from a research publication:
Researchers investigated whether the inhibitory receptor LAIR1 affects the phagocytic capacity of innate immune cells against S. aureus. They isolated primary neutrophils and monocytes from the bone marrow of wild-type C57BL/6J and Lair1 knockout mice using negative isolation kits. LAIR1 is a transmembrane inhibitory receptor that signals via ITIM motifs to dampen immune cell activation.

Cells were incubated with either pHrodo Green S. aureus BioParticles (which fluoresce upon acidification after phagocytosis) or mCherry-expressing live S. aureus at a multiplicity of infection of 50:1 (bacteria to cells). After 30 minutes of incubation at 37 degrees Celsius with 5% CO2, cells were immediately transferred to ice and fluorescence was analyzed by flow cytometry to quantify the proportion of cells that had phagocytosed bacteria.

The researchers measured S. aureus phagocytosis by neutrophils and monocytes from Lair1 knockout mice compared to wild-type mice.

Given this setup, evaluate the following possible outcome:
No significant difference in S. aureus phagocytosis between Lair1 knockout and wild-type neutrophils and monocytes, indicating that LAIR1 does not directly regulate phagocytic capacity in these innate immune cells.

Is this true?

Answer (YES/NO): YES